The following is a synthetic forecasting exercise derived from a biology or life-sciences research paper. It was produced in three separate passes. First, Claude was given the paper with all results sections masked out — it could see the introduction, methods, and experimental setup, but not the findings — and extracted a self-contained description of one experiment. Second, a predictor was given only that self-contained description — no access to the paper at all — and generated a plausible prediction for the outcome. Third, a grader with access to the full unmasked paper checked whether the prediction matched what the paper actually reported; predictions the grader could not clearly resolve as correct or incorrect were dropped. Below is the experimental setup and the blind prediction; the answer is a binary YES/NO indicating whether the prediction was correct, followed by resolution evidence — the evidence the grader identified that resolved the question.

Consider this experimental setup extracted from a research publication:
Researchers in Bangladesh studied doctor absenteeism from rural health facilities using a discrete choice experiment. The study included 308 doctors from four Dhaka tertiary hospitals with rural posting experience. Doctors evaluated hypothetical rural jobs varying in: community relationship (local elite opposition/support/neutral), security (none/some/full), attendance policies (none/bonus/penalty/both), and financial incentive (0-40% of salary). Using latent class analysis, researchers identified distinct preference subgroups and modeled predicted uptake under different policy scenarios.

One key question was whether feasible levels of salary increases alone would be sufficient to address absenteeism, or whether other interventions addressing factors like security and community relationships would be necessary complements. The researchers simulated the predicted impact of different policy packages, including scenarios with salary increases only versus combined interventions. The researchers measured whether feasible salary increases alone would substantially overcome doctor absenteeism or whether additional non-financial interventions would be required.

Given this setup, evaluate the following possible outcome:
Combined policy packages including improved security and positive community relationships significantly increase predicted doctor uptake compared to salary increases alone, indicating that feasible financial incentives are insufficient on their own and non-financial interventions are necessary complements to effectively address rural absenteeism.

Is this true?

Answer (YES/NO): YES